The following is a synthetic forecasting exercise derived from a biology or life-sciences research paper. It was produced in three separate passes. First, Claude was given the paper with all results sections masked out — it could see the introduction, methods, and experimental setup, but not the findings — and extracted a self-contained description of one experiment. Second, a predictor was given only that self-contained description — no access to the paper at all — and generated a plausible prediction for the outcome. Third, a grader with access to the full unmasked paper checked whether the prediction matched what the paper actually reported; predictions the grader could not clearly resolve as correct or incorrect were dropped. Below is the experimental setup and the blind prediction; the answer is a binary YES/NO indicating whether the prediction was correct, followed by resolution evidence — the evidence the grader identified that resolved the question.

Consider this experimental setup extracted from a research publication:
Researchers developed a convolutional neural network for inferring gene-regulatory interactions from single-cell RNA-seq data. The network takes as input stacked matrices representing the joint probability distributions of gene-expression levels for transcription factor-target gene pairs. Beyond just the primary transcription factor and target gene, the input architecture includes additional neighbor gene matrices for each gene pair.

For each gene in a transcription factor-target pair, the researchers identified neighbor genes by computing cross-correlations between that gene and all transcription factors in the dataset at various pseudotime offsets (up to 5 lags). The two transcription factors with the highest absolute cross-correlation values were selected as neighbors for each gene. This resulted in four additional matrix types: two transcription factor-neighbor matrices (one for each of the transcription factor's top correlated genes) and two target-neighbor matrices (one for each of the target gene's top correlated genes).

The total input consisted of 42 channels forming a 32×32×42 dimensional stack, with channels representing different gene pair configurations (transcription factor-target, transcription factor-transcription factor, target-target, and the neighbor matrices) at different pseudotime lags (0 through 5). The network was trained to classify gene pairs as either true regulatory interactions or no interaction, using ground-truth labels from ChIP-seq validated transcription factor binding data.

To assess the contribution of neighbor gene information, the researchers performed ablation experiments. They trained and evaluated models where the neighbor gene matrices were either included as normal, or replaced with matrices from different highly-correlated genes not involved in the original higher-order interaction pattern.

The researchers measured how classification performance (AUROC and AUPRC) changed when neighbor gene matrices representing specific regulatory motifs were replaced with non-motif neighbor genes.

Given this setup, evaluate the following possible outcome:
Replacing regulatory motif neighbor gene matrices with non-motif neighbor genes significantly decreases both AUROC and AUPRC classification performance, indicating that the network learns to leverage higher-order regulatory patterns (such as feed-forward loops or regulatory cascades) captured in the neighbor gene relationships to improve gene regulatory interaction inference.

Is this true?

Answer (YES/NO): NO